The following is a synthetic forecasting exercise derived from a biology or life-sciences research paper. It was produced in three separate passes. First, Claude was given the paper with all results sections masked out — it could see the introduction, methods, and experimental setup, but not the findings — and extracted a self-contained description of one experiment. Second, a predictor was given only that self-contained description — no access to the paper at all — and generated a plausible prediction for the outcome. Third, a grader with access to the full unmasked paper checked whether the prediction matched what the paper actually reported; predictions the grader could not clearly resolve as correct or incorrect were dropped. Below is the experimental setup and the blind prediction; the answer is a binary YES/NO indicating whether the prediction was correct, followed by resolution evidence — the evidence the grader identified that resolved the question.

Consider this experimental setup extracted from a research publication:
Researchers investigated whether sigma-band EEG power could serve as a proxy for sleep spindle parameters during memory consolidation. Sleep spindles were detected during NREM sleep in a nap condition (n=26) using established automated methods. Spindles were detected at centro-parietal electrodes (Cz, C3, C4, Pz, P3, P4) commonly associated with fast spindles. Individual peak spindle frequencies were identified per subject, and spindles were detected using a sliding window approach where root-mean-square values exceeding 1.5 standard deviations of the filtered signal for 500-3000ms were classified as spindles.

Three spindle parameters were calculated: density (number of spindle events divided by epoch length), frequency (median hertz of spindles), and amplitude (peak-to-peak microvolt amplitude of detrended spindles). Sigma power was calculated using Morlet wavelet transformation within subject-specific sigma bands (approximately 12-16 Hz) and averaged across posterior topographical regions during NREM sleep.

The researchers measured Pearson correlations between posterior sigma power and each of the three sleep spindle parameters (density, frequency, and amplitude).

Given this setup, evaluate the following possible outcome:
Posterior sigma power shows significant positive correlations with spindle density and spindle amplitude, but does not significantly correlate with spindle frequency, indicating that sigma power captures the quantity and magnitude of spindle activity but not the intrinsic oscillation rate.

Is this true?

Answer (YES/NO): NO